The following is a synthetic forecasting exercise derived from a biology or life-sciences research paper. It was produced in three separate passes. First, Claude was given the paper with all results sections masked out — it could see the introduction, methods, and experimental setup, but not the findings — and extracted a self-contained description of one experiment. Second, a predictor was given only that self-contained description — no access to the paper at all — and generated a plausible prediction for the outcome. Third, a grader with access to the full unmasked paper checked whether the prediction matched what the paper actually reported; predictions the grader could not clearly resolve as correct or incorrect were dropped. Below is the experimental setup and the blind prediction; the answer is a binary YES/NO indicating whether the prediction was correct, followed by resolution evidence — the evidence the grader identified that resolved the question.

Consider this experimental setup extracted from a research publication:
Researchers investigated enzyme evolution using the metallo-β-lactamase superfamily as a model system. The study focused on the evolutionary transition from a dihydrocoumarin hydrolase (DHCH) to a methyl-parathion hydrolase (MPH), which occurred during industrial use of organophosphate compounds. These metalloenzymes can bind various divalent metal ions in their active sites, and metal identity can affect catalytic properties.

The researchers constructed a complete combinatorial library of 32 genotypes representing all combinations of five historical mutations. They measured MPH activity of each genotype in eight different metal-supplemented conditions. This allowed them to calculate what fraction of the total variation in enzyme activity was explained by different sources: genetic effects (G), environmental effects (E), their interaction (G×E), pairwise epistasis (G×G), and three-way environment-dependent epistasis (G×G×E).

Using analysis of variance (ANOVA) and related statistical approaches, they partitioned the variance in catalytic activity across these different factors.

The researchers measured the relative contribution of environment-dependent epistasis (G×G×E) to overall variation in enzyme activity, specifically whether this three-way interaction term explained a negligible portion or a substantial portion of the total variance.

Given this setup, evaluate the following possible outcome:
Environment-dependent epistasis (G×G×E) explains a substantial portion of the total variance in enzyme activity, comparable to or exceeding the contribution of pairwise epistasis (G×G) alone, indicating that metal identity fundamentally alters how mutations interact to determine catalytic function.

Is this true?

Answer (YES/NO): NO